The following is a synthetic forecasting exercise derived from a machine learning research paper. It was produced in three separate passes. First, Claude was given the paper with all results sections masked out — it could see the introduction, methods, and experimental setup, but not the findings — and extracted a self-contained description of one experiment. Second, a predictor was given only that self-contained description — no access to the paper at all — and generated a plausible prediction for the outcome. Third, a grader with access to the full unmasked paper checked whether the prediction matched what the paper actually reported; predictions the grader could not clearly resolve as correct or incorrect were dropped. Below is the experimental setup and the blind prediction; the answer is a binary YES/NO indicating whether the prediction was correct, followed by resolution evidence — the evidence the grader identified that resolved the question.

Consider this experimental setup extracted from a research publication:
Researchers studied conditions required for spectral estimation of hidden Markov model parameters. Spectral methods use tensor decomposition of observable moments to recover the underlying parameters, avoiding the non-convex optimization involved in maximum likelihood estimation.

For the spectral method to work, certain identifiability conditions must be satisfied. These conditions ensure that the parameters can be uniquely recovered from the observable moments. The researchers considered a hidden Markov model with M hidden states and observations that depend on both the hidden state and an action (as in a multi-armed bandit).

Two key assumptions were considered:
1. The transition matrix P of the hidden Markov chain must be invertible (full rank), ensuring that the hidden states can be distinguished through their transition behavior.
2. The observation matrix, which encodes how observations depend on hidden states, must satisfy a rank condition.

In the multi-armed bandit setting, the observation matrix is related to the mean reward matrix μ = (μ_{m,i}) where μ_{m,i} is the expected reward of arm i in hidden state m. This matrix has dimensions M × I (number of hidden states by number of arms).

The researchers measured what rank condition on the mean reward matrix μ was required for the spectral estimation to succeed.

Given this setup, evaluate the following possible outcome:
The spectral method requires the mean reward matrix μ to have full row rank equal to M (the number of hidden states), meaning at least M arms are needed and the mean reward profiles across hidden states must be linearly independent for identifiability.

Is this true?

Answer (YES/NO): YES